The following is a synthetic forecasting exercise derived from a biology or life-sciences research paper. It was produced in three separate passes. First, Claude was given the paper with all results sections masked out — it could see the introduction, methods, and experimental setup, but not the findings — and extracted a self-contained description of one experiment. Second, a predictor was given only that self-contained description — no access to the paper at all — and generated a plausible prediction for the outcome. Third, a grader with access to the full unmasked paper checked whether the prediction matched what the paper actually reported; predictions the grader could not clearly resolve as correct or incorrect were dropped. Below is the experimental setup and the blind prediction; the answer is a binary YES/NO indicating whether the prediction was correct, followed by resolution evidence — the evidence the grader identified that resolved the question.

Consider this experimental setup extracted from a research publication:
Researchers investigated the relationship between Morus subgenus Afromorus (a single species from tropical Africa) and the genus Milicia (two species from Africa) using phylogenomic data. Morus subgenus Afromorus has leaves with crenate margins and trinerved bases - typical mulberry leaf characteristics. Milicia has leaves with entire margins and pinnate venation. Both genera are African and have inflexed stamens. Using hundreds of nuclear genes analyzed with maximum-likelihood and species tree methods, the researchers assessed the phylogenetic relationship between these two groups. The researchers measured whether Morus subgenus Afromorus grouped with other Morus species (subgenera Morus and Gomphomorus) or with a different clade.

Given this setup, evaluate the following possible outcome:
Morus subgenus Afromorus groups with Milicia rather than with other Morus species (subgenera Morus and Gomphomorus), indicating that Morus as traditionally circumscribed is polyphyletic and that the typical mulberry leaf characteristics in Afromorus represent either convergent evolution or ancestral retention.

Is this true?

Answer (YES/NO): YES